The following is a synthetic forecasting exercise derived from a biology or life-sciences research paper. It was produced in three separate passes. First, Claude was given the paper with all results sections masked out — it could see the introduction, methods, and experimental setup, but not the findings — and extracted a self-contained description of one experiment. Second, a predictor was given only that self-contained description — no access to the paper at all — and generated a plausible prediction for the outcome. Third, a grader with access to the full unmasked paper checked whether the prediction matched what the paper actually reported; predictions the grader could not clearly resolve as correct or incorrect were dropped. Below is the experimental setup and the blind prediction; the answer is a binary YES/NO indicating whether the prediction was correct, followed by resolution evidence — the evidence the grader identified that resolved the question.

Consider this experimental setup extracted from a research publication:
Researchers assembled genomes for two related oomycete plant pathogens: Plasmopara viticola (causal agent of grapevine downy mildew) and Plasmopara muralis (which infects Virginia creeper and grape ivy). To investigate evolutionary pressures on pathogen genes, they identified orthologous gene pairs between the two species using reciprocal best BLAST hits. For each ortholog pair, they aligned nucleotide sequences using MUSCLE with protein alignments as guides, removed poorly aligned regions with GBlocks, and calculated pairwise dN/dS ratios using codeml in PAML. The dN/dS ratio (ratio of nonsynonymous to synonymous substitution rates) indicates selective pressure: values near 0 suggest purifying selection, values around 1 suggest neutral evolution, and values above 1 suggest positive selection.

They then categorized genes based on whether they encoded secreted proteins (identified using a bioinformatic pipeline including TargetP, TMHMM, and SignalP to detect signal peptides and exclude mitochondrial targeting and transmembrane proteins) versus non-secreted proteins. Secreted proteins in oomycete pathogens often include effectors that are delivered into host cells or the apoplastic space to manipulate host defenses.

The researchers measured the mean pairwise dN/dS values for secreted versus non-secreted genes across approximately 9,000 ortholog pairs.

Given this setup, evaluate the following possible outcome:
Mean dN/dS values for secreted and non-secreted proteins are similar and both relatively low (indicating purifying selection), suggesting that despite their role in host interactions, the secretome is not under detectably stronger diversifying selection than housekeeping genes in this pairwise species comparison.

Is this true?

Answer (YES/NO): NO